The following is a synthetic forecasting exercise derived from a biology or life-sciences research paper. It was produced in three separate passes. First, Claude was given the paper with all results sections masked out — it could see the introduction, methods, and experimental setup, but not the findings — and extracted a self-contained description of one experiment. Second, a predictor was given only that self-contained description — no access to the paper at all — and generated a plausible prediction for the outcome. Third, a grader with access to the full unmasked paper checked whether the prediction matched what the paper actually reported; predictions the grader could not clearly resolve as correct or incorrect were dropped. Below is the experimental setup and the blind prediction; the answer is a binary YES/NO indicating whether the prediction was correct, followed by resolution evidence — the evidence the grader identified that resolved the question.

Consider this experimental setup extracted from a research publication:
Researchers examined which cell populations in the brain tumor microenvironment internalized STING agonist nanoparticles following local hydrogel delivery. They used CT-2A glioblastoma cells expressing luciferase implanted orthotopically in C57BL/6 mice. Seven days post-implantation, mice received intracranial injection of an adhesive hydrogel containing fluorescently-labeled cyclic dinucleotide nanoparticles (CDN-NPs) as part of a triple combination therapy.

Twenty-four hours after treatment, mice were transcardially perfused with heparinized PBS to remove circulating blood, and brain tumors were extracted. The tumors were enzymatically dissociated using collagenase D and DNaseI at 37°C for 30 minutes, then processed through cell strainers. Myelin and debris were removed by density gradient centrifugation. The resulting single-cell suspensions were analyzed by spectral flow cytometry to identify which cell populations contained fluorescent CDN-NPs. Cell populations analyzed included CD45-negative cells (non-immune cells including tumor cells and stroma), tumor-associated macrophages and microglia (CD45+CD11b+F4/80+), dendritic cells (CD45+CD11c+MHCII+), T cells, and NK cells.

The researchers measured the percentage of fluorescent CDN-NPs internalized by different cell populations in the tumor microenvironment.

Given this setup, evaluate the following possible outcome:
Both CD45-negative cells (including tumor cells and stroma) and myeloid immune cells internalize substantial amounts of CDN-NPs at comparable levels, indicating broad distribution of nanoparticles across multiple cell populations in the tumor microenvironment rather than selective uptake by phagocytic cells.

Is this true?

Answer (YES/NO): NO